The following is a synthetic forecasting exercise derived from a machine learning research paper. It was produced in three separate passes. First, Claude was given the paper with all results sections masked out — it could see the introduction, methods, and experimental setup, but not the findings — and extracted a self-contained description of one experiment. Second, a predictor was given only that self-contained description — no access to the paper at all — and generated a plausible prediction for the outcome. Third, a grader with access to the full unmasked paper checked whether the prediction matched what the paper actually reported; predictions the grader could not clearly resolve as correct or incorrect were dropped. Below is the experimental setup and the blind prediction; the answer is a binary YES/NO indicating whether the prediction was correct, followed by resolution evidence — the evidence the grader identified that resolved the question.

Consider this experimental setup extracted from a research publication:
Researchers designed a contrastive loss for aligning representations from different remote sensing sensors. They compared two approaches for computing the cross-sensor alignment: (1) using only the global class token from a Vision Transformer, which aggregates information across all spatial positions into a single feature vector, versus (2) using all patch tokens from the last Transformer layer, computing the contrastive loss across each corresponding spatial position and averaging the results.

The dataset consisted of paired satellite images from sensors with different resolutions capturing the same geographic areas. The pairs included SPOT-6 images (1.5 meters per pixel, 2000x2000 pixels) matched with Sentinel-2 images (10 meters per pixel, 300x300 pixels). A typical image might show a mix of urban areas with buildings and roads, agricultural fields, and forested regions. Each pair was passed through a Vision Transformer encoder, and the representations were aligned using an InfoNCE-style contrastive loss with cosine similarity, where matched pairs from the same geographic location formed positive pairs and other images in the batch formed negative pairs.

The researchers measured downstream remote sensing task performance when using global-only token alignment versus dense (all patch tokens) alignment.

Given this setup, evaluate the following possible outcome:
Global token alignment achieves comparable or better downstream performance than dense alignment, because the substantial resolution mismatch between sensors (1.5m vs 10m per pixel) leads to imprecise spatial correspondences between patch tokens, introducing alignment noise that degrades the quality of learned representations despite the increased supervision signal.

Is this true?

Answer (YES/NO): NO